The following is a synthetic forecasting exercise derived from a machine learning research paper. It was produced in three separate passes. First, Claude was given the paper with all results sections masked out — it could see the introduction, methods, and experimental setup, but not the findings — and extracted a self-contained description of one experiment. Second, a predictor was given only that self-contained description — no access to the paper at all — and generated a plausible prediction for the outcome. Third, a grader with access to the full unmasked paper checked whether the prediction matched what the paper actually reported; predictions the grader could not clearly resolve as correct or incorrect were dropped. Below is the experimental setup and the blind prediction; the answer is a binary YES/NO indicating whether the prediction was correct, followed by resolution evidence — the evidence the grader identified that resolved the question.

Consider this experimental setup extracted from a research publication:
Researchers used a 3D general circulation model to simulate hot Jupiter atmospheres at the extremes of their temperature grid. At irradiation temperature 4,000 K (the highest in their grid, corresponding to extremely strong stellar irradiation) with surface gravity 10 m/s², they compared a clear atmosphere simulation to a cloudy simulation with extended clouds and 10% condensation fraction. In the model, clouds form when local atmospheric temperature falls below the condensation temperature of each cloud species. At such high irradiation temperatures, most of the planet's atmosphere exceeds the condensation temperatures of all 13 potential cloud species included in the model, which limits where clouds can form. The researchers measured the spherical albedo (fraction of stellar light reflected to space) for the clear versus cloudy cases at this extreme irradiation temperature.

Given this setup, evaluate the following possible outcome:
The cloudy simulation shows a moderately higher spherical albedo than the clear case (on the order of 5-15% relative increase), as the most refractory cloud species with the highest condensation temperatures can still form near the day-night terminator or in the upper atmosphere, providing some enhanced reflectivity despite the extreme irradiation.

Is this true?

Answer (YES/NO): NO